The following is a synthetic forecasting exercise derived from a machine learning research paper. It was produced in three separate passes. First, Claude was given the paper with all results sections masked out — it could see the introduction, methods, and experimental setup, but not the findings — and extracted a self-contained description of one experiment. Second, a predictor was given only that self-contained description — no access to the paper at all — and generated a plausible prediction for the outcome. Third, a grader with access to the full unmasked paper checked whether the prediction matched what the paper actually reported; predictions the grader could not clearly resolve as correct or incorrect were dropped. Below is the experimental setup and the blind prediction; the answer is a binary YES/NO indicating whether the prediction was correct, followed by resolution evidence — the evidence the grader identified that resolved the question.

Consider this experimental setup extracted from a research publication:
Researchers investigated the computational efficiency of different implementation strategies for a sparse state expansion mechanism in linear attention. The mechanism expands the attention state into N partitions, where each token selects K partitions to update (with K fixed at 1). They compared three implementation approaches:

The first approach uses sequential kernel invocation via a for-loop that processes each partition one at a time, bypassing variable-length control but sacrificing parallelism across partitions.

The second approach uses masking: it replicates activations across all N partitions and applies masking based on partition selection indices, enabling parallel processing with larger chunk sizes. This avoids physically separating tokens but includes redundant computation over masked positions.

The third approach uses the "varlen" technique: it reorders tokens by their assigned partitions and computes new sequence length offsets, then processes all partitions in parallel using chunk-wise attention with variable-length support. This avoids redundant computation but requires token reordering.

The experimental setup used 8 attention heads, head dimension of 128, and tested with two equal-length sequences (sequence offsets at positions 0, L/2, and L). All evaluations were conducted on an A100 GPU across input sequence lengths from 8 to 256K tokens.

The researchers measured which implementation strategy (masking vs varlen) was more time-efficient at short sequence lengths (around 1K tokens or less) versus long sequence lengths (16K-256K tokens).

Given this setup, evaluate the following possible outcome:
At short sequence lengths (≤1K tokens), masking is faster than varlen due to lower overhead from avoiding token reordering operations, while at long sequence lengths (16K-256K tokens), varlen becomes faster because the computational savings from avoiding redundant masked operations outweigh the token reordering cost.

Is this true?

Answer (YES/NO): NO